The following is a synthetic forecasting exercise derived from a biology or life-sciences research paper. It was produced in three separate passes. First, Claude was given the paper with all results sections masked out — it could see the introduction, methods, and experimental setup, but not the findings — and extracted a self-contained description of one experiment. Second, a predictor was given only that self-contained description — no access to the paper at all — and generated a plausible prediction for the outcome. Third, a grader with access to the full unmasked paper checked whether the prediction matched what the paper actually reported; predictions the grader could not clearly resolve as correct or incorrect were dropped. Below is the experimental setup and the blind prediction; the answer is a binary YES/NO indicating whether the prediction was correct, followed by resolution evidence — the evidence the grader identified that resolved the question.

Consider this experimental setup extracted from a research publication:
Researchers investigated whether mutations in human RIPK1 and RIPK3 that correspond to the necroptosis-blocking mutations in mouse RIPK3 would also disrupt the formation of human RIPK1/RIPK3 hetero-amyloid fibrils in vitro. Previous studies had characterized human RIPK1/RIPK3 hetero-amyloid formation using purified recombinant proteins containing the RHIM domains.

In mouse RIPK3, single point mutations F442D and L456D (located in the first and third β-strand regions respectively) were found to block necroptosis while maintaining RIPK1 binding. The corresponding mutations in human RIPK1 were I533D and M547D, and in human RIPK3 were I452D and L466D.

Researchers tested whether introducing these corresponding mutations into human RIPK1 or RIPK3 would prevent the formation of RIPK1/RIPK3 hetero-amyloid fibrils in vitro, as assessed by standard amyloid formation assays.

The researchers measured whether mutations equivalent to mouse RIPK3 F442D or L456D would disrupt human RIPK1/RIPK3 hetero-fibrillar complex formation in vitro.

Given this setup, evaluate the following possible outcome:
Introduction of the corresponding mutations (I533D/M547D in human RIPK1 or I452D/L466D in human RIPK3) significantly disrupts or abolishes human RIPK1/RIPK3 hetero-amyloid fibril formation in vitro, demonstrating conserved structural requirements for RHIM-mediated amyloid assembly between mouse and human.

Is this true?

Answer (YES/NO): NO